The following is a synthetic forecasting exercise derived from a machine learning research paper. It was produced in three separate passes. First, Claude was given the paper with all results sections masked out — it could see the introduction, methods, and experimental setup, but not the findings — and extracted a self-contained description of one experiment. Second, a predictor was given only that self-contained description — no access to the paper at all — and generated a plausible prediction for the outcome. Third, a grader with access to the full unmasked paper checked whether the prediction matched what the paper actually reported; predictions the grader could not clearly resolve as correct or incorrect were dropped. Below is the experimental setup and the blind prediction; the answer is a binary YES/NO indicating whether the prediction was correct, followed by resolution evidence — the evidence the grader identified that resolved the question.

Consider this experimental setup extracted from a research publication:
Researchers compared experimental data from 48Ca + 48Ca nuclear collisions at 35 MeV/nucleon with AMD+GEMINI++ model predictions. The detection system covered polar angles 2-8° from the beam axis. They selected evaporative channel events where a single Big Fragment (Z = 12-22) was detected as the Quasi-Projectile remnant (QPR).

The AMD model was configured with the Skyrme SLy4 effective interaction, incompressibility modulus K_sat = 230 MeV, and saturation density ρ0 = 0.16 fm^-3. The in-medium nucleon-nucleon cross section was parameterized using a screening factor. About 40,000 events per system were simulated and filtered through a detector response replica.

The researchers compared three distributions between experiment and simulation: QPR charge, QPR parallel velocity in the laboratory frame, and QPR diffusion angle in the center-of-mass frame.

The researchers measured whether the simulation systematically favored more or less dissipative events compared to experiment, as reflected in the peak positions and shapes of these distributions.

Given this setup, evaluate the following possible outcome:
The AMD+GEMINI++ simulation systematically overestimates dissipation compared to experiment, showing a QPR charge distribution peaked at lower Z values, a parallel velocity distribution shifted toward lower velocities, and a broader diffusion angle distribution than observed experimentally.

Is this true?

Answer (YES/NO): NO